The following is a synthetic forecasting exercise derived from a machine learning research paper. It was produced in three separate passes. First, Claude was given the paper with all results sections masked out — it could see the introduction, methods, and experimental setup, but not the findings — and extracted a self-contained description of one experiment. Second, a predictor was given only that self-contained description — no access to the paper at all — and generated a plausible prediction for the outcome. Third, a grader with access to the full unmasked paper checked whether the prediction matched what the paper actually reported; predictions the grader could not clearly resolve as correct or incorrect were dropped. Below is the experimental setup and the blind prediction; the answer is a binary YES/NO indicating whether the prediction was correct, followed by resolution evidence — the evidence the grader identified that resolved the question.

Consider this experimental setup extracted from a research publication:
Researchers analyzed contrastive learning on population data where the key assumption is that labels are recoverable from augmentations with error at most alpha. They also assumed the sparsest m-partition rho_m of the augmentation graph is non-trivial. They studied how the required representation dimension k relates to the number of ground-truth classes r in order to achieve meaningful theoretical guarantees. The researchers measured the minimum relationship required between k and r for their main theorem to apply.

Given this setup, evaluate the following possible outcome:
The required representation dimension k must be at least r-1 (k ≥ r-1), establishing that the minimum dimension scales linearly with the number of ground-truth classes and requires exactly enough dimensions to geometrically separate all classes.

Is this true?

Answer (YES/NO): NO